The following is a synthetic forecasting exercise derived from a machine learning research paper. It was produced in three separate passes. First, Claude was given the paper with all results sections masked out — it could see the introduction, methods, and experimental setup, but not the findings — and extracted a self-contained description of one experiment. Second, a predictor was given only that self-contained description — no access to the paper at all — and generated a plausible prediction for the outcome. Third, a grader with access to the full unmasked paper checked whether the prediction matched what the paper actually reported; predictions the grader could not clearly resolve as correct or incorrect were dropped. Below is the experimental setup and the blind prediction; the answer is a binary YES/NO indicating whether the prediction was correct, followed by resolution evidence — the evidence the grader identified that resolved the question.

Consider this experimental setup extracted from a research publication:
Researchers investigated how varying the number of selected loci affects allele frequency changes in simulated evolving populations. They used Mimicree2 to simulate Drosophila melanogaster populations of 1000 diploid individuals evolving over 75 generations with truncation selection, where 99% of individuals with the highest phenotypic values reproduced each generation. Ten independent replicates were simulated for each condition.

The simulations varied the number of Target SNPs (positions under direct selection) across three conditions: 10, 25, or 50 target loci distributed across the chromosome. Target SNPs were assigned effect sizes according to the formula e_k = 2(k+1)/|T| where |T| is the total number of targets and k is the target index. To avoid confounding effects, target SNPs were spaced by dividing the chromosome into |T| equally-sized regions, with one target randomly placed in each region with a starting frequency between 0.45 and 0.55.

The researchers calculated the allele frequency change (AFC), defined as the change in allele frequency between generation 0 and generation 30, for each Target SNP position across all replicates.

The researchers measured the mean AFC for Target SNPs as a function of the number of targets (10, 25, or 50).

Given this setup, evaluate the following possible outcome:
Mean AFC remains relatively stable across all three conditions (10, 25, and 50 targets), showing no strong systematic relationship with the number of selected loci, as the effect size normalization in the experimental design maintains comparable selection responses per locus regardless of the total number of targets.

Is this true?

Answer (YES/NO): NO